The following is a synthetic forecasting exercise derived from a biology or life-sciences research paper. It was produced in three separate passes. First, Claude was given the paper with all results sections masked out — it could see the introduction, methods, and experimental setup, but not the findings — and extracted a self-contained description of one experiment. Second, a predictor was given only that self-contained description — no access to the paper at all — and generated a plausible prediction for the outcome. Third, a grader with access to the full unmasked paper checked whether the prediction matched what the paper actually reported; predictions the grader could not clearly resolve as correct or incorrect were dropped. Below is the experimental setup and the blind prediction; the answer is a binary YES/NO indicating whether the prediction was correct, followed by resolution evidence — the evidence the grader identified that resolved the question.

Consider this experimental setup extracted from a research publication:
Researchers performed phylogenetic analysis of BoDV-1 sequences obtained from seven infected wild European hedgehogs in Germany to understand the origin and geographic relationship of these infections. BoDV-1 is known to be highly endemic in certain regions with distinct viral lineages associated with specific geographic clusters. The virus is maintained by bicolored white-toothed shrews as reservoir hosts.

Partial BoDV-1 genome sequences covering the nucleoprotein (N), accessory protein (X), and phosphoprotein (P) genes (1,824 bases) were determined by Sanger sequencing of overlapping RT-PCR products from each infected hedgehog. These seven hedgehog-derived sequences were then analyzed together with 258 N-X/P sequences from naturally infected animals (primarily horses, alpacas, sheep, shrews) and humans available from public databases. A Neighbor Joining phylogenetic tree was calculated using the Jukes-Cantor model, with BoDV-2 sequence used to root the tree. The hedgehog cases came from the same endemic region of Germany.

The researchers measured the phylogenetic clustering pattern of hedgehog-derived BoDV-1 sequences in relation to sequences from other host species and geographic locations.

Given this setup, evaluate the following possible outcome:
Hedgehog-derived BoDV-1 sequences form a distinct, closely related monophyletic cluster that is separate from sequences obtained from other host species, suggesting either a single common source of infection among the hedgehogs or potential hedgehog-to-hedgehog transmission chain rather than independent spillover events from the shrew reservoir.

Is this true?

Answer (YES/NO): NO